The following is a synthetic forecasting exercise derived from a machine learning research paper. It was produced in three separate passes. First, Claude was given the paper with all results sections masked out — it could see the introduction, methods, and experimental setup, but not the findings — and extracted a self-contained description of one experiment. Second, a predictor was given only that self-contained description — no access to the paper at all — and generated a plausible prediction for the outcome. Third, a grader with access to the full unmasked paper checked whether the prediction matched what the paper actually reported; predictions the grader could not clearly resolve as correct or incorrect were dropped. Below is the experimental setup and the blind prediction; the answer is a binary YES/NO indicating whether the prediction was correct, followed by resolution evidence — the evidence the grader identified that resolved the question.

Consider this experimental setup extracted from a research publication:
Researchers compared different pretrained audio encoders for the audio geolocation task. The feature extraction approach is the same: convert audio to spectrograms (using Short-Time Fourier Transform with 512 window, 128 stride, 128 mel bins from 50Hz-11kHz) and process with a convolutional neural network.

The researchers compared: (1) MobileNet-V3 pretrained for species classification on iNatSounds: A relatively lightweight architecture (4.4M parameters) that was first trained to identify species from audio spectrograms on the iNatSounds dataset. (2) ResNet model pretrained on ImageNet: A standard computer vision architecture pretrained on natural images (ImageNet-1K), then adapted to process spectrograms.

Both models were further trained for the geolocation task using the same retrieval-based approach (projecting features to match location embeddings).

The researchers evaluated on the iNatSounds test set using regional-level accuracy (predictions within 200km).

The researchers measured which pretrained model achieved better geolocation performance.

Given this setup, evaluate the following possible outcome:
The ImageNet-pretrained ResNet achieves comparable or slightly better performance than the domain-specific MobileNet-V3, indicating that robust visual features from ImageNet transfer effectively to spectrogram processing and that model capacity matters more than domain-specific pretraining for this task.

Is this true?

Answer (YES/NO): NO